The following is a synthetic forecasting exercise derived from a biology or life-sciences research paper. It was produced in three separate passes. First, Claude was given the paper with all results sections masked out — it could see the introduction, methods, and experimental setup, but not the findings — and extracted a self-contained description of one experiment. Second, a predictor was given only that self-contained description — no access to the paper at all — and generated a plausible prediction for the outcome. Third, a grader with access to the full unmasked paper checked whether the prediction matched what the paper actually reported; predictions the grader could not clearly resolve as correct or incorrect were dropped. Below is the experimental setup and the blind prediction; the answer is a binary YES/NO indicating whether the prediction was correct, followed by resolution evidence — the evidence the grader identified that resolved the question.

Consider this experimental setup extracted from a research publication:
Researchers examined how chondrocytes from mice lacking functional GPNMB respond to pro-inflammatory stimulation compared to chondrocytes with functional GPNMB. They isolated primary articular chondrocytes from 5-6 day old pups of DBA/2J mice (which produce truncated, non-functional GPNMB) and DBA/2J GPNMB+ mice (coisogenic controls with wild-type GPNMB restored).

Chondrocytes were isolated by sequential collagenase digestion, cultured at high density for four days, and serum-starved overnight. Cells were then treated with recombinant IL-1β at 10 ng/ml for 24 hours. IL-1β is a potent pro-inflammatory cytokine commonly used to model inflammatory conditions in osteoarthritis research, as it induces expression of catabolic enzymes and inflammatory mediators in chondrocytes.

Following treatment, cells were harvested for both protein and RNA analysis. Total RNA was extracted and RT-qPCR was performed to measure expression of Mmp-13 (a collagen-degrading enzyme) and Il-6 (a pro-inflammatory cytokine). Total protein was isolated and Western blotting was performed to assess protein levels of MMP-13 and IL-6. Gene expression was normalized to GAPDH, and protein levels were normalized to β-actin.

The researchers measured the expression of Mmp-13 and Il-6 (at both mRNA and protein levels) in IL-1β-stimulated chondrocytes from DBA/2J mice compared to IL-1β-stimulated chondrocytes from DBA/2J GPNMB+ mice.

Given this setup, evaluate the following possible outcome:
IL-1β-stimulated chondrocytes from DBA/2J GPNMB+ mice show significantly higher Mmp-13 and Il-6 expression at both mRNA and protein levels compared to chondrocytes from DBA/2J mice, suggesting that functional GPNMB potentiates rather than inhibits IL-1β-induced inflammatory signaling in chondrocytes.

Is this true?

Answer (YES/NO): NO